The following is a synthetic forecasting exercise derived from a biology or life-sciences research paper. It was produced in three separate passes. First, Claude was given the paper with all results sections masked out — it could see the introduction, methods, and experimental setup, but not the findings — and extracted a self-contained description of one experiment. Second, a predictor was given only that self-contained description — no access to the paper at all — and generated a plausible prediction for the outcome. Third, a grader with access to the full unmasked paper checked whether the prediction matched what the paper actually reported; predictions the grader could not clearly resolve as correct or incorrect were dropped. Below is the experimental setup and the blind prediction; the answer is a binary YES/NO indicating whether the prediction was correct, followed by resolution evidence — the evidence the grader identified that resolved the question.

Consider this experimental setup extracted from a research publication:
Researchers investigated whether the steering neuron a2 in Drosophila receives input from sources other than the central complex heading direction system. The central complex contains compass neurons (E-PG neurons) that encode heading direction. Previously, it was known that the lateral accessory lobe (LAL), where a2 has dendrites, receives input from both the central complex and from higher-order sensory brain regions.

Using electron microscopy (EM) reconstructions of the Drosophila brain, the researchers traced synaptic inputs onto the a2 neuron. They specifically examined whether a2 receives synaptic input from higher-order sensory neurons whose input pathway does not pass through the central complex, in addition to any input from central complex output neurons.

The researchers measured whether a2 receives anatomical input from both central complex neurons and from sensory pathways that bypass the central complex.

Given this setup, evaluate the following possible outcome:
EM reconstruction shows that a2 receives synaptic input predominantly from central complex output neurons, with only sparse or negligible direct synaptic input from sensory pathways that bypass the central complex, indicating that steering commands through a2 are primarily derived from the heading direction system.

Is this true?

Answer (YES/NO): NO